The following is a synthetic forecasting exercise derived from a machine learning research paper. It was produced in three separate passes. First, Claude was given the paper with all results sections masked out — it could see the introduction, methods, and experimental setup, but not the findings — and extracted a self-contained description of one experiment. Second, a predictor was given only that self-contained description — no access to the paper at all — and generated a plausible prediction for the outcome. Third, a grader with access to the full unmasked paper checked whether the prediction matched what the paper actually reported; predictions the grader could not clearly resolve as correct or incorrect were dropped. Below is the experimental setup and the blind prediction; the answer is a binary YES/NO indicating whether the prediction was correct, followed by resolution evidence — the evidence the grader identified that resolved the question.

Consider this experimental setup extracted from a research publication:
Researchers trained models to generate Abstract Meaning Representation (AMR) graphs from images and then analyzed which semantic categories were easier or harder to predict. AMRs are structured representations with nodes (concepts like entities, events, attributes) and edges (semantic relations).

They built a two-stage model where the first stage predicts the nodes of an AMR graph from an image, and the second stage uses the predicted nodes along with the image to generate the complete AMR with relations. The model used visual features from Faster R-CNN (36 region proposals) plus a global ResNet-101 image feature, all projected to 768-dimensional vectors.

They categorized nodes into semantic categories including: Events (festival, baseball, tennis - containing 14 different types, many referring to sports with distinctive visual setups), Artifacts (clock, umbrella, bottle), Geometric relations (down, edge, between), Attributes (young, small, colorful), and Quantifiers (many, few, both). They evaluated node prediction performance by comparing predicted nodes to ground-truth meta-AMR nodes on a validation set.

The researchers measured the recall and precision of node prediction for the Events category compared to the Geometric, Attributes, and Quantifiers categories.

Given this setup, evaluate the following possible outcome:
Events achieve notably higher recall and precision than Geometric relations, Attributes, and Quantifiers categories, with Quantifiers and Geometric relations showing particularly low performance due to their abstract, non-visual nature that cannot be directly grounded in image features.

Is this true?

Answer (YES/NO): NO